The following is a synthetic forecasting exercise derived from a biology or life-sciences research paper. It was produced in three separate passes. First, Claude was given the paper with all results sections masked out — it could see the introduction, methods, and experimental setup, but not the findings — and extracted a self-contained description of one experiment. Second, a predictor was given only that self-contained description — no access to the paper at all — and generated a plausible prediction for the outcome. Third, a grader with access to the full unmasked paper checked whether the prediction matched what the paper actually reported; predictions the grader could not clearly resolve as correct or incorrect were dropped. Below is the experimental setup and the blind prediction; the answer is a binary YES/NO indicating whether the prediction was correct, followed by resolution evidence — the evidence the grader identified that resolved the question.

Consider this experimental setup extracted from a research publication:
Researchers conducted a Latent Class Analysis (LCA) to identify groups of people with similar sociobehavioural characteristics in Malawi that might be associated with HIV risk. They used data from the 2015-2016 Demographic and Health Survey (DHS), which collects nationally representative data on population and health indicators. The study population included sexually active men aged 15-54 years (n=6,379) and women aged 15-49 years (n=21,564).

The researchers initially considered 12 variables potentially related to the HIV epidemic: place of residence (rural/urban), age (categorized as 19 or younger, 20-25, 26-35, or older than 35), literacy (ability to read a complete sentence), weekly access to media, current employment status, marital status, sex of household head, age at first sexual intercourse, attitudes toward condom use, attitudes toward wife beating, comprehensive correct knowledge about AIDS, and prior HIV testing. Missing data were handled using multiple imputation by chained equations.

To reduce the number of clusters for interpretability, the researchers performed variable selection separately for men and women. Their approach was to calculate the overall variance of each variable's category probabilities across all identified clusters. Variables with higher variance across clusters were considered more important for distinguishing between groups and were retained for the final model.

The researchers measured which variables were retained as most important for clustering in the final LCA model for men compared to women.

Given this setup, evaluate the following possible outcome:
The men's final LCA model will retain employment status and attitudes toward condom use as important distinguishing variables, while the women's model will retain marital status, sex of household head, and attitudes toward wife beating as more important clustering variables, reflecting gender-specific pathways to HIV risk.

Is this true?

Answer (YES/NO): NO